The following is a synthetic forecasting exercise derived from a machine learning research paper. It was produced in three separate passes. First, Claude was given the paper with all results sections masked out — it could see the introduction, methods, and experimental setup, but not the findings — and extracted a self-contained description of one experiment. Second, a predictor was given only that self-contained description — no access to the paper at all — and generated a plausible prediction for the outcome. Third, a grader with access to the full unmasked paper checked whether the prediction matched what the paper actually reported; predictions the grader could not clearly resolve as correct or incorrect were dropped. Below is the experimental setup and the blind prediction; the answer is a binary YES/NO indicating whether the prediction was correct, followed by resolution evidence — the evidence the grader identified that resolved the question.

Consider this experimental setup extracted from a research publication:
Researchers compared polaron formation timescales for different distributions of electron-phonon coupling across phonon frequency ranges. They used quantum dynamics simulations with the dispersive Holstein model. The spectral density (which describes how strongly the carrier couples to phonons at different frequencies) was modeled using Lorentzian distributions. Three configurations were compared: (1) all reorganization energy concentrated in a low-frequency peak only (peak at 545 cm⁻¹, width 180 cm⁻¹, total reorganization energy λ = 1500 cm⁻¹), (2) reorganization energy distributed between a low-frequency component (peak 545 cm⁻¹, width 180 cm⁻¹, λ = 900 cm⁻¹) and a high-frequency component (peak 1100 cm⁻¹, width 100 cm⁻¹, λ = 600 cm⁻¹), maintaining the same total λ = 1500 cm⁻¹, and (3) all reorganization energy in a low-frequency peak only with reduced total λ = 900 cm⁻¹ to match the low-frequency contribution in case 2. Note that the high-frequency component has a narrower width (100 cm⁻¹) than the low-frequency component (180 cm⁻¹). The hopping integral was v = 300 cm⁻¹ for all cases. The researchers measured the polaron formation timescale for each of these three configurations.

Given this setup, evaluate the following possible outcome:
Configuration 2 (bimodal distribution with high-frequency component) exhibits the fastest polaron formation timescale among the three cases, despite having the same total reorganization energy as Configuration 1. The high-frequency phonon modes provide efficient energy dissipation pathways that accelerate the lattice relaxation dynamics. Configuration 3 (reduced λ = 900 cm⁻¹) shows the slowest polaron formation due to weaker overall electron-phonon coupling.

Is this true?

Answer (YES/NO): NO